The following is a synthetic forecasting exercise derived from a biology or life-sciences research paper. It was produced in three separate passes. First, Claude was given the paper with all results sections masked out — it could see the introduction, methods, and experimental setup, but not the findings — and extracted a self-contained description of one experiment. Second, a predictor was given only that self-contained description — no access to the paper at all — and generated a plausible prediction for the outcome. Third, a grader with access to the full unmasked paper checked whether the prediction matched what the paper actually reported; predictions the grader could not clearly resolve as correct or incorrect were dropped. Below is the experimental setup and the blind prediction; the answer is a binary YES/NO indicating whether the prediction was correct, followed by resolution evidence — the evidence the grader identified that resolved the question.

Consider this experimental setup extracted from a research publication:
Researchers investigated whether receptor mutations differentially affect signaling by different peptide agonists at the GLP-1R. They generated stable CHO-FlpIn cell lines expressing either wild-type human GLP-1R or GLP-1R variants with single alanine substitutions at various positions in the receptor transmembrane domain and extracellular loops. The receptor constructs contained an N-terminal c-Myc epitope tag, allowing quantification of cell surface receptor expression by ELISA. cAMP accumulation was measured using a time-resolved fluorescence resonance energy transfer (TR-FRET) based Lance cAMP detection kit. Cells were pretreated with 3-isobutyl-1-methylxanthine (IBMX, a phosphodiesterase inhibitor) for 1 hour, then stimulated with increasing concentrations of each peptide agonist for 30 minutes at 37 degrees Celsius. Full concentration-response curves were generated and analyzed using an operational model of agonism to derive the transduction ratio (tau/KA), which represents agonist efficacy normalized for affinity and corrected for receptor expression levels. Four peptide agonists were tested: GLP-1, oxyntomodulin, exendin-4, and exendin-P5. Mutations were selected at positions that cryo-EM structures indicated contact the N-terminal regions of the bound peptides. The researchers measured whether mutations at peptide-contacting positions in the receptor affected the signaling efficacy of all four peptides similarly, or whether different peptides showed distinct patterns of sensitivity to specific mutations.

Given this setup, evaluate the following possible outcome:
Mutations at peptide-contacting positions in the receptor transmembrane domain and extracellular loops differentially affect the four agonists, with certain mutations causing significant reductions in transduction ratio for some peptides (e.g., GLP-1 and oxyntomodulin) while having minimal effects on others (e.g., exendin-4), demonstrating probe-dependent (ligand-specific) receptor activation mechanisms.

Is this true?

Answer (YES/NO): NO